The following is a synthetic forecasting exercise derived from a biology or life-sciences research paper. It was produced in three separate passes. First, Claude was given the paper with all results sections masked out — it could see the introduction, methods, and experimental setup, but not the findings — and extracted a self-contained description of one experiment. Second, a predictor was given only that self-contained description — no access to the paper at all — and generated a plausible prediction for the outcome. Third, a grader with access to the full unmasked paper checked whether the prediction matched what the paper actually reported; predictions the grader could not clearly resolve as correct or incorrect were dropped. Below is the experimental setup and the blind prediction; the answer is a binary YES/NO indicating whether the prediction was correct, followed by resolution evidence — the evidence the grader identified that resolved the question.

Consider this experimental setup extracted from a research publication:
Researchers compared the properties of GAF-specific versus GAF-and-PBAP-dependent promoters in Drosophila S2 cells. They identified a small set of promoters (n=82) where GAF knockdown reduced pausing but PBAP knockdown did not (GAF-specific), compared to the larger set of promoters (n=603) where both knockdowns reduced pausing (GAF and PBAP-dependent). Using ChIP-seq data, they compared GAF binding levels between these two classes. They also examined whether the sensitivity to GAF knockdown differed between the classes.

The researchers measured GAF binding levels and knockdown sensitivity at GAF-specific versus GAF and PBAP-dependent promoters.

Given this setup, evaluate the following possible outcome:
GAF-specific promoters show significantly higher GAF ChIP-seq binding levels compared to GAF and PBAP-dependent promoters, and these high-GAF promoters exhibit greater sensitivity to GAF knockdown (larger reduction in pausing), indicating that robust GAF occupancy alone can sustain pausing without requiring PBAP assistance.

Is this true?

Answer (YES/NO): NO